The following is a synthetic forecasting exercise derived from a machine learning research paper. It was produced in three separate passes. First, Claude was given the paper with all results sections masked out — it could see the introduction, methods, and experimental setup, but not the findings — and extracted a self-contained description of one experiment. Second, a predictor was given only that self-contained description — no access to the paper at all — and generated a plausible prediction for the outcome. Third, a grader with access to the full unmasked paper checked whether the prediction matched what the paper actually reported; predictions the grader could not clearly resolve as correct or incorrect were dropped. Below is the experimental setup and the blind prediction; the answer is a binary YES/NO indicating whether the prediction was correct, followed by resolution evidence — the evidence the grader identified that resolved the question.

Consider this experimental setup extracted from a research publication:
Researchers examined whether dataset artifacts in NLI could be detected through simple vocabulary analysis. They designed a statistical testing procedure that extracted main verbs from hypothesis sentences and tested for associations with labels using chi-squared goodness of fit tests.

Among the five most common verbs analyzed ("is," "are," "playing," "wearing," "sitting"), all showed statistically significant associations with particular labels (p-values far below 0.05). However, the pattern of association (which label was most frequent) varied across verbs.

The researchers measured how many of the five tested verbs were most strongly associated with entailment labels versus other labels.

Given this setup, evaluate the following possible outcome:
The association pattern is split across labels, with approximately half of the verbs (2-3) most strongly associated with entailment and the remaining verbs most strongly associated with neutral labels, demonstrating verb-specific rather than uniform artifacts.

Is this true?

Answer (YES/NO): NO